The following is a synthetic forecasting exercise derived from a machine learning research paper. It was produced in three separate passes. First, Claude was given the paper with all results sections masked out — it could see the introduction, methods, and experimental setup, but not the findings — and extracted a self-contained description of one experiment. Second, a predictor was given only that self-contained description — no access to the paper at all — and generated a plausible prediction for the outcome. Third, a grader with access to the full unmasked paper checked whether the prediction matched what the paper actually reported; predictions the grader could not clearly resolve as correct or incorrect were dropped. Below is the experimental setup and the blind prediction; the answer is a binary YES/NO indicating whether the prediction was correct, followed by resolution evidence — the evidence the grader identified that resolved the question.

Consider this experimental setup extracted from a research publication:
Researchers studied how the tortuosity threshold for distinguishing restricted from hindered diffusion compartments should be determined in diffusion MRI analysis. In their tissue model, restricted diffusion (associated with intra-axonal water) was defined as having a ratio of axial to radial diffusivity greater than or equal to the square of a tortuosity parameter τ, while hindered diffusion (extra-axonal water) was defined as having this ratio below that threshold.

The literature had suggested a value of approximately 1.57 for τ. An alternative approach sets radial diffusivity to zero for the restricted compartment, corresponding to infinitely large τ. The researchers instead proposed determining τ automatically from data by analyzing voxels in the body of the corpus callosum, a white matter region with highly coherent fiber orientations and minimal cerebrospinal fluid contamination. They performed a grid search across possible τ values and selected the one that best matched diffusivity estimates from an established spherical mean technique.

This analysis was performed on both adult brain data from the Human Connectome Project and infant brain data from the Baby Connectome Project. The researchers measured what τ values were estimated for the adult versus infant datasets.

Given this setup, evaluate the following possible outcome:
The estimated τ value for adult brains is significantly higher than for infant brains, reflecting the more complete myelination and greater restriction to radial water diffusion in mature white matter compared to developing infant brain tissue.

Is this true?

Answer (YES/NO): NO